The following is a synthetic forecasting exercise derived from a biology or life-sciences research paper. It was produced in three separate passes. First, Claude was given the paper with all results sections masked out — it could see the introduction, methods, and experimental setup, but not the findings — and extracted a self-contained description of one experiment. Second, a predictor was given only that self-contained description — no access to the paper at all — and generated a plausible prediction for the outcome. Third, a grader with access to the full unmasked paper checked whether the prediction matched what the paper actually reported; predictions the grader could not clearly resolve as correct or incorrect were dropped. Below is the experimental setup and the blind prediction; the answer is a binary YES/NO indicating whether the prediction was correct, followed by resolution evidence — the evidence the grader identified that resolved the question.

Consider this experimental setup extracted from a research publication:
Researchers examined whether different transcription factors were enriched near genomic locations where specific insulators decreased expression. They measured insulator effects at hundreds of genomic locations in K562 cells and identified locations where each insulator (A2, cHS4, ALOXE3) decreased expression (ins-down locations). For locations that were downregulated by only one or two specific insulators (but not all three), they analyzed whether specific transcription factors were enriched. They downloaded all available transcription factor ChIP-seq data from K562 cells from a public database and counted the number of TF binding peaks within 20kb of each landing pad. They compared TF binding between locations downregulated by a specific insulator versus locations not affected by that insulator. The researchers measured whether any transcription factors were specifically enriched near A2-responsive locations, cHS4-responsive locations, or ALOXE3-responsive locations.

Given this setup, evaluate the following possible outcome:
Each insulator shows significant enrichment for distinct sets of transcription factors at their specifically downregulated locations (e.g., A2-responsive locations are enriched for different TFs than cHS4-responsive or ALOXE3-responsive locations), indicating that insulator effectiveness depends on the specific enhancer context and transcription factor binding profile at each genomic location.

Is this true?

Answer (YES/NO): NO